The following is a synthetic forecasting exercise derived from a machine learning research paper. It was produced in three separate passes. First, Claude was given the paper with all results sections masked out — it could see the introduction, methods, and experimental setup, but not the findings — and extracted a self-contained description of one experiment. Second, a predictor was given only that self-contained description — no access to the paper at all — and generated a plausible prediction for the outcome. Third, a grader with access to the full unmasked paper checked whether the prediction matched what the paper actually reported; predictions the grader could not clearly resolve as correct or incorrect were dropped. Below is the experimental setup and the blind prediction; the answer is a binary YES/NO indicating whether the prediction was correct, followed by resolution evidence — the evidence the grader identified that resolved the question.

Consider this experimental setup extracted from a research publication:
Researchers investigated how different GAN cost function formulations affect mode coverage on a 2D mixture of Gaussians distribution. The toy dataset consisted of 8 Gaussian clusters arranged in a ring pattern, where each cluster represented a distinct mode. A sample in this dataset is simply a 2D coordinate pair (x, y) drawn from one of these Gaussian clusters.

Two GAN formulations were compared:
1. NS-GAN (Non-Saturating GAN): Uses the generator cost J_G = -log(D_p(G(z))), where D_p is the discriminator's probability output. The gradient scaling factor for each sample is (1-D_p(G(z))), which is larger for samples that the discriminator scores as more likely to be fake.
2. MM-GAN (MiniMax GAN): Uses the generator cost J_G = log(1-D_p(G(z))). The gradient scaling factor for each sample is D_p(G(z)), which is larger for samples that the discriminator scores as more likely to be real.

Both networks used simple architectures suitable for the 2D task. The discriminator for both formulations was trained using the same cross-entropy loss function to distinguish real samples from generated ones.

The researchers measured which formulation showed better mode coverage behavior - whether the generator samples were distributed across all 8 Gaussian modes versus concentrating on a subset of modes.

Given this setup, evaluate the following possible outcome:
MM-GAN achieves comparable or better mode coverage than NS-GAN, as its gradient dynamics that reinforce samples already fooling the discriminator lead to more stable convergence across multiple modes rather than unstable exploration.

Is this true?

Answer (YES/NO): YES